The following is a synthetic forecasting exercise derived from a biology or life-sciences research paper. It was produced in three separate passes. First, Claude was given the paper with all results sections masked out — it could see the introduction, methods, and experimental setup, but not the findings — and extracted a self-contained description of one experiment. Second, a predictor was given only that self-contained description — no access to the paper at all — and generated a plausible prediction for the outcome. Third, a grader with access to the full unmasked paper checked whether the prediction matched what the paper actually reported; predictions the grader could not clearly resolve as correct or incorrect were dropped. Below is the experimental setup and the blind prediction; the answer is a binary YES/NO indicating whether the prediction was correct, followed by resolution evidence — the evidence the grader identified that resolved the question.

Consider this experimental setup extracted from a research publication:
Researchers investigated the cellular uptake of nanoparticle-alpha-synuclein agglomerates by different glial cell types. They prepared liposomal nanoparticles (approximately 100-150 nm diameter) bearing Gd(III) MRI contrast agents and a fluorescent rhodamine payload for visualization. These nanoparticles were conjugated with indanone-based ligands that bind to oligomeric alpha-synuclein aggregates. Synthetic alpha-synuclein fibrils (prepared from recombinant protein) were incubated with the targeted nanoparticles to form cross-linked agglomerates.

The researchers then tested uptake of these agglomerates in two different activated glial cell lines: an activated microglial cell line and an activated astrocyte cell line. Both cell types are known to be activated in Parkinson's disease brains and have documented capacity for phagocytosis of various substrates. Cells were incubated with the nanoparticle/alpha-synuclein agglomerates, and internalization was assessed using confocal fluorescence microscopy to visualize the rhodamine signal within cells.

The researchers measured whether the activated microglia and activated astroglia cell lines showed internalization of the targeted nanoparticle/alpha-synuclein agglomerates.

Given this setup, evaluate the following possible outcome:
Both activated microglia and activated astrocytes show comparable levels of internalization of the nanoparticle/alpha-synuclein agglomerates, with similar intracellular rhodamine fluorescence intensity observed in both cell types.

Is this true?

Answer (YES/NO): NO